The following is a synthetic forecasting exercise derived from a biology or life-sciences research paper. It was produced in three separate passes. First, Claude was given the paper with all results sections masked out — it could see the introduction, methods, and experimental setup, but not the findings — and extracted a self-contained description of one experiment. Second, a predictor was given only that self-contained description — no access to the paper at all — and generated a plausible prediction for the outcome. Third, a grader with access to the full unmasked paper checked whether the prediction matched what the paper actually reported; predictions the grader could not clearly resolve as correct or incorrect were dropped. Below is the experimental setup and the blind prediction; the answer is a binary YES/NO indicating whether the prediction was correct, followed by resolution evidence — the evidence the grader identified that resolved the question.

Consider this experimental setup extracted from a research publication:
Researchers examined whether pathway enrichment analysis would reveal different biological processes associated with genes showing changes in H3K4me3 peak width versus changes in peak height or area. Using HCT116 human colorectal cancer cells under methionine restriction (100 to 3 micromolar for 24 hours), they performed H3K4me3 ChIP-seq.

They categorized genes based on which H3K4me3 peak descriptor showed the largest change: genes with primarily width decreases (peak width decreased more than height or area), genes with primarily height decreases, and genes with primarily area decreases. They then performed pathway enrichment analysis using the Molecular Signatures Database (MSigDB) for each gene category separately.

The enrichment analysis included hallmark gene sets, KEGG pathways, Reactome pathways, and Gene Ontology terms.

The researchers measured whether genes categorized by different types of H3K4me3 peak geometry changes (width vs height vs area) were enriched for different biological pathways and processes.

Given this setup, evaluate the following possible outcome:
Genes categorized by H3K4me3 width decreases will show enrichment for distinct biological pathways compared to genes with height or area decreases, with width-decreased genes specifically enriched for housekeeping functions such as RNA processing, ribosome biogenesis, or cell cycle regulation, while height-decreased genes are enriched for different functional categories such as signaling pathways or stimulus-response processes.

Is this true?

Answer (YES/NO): NO